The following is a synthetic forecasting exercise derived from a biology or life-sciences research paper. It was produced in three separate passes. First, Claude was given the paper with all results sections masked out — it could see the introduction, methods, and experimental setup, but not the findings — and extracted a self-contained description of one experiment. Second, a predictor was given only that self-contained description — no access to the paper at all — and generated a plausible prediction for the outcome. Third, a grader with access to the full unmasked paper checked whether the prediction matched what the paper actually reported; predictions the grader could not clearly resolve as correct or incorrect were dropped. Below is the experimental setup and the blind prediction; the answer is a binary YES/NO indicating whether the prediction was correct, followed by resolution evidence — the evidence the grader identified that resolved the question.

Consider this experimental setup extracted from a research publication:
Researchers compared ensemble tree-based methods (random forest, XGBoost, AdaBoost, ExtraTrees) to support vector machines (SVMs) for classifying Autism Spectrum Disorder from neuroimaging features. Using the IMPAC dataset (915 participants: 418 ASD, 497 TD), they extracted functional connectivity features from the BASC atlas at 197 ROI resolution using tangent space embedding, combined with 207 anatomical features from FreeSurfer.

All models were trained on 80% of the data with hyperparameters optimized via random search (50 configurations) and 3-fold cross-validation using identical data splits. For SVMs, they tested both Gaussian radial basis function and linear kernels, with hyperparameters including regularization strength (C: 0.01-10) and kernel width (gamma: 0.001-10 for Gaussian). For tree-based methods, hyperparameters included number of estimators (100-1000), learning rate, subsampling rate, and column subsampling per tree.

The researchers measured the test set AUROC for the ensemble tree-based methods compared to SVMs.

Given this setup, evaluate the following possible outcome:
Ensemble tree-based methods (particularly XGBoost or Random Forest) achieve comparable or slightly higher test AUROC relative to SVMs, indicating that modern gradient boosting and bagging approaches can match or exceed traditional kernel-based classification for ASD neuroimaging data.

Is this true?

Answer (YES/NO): NO